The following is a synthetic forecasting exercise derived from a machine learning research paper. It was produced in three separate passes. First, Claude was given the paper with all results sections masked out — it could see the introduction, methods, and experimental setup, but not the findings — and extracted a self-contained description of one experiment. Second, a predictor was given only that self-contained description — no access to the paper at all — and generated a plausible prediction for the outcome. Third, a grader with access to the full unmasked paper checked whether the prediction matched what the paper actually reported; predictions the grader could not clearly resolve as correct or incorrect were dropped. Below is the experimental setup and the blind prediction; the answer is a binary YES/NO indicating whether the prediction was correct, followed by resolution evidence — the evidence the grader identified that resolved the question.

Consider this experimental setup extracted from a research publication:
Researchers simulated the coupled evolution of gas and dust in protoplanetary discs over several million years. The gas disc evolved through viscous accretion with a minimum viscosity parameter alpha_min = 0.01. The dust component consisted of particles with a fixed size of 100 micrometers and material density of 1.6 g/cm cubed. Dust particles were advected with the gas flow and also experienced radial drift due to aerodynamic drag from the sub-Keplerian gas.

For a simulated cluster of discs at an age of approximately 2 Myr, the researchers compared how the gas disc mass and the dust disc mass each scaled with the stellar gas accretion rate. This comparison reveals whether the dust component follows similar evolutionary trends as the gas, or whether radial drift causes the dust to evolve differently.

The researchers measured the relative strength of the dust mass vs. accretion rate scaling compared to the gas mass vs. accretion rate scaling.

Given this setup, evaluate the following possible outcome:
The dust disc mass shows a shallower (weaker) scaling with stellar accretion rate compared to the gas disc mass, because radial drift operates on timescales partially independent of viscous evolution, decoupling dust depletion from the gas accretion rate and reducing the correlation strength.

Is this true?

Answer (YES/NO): YES